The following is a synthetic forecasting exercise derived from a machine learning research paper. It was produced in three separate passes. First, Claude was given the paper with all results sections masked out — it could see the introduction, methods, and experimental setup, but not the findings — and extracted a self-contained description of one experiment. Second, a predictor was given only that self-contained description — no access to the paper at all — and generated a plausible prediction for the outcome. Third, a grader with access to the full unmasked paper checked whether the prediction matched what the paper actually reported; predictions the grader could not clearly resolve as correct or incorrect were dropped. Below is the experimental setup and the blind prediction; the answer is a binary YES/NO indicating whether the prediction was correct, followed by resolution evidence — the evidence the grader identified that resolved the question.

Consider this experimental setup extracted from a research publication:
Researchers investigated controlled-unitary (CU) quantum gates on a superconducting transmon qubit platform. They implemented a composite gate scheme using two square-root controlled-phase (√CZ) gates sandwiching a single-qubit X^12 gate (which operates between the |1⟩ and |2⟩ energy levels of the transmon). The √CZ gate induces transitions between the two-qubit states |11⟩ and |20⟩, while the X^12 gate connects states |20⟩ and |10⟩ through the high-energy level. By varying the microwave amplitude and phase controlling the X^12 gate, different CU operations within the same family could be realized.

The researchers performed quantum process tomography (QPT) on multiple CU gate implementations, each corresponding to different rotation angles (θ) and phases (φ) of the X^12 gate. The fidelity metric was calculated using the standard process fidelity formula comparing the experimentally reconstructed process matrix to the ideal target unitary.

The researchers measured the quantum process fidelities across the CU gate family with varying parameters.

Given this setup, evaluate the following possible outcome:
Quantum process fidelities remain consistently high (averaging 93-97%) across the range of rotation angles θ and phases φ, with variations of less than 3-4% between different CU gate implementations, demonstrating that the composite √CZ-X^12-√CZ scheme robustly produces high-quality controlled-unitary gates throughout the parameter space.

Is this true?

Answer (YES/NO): NO